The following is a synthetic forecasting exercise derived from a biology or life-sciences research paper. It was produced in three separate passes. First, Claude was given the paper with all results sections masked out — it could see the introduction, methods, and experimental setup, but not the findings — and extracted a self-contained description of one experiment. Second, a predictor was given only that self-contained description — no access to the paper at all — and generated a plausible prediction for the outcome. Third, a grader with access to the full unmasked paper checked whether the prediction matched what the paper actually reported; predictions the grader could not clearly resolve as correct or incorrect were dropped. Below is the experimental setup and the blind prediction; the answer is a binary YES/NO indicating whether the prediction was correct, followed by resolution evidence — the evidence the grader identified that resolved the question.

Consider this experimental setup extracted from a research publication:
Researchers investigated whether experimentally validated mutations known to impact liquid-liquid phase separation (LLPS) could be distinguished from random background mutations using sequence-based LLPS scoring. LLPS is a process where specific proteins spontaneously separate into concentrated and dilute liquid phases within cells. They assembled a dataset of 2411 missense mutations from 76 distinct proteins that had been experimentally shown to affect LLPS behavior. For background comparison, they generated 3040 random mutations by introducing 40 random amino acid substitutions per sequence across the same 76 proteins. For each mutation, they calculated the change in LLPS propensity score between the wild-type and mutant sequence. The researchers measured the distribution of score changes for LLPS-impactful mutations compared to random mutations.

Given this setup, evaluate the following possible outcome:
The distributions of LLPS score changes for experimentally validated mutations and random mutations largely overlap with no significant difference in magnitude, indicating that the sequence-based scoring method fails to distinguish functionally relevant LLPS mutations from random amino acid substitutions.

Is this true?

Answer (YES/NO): NO